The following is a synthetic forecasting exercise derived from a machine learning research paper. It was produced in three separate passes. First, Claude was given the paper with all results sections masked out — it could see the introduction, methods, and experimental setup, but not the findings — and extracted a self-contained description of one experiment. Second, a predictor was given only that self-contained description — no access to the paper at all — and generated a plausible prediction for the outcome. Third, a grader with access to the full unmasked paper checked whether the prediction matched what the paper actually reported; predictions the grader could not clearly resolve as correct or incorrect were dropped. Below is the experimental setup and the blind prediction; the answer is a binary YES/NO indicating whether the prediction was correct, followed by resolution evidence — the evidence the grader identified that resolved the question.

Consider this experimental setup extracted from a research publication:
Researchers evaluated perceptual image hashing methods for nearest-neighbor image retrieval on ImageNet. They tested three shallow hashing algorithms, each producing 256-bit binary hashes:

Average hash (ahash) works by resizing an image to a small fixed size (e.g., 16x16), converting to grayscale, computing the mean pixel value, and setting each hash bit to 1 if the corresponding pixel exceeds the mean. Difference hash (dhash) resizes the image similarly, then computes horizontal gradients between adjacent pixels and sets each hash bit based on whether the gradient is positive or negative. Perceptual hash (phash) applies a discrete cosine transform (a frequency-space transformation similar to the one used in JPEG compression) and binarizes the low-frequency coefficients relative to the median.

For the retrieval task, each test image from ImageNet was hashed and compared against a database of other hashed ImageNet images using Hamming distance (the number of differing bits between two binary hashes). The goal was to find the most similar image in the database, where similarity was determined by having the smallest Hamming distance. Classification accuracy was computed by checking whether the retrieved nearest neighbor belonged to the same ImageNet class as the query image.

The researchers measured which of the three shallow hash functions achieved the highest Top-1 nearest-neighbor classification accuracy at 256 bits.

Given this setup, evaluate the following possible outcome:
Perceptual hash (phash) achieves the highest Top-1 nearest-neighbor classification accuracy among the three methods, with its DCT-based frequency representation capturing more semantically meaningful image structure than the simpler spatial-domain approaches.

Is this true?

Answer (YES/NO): NO